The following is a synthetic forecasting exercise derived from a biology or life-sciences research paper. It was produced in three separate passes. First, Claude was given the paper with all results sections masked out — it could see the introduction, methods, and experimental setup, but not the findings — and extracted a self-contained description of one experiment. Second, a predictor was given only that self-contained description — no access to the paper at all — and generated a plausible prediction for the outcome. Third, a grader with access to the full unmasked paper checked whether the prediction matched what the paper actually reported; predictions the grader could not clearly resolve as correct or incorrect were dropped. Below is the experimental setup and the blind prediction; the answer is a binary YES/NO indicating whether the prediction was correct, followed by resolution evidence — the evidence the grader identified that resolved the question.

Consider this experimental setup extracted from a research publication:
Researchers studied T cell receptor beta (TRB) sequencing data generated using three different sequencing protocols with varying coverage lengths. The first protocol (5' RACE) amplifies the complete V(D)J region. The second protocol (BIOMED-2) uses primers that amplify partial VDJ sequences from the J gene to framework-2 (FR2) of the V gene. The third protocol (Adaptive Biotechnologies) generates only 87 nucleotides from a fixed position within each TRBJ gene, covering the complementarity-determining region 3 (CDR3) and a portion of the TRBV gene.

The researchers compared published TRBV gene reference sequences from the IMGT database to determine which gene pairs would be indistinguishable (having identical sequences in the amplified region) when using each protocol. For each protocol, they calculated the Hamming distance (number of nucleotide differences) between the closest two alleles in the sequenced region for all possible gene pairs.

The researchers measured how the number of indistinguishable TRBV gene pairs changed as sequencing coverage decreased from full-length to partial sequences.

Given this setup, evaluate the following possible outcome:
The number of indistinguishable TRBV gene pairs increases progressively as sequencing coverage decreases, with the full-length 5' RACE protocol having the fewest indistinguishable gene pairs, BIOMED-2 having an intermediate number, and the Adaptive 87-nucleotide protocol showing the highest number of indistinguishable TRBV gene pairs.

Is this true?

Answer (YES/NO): YES